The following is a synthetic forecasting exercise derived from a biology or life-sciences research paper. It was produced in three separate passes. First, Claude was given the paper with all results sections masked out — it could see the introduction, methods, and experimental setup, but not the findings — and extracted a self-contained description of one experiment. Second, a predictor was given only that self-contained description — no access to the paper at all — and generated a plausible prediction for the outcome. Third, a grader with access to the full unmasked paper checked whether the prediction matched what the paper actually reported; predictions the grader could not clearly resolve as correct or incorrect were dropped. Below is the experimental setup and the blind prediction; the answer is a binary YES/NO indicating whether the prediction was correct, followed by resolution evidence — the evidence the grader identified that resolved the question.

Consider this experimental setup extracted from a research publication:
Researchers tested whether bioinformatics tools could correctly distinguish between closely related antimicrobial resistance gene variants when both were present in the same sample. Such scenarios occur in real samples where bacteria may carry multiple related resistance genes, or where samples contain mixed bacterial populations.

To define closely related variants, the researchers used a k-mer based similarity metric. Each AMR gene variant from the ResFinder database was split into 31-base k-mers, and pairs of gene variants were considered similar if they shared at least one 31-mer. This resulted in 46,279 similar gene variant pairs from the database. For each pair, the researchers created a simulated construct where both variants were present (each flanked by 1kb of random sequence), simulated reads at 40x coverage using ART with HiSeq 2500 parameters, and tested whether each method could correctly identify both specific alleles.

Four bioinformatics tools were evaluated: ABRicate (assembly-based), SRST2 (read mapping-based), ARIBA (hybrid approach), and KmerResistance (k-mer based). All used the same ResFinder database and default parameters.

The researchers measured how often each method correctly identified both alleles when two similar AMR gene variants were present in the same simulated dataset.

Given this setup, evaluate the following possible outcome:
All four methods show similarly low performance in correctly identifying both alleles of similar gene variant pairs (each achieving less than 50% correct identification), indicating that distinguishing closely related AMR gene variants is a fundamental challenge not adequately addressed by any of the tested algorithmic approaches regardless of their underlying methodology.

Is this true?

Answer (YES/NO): NO